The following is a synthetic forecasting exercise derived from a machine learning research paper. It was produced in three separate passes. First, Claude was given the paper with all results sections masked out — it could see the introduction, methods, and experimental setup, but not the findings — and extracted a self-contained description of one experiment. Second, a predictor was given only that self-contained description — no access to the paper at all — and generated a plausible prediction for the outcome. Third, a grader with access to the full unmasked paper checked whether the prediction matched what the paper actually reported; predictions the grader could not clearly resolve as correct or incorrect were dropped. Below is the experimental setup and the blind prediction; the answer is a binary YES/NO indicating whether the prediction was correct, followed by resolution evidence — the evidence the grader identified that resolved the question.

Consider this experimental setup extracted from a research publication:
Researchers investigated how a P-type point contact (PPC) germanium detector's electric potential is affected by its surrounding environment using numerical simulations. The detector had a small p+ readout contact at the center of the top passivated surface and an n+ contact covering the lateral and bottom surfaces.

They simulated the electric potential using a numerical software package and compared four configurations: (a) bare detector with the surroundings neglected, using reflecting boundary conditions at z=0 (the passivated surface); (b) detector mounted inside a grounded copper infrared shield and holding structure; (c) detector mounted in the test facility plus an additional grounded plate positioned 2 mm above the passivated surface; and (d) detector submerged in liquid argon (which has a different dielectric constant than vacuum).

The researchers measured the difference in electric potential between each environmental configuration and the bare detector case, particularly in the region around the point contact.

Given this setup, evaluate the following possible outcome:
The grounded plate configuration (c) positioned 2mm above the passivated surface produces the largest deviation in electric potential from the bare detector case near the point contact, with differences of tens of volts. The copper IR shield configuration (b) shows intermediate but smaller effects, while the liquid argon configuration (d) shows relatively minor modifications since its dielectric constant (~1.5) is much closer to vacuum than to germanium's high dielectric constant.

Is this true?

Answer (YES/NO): NO